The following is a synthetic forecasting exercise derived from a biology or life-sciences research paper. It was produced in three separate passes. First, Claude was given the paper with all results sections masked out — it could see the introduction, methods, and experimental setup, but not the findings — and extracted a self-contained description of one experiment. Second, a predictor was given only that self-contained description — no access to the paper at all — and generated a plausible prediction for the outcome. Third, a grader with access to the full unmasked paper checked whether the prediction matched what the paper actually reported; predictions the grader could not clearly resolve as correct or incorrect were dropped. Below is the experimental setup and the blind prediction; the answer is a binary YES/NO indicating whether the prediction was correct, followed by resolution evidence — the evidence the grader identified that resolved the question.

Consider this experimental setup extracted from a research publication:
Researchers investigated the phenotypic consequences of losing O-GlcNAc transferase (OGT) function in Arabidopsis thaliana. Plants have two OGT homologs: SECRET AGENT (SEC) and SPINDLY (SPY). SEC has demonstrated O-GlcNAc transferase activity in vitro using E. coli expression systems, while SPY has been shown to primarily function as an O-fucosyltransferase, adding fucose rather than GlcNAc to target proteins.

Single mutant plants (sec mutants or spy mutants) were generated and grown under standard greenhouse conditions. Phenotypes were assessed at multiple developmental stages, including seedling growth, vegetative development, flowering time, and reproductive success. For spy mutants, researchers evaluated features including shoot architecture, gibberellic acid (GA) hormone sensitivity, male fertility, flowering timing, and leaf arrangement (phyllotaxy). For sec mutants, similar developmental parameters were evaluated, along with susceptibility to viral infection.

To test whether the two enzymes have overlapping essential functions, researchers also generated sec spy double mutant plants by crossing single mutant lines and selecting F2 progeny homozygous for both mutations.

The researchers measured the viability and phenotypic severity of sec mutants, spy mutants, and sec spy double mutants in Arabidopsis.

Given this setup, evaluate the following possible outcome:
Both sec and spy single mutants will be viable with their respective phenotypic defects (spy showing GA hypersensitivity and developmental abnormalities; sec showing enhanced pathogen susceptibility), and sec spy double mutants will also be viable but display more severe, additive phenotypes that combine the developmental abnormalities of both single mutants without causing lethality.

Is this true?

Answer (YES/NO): NO